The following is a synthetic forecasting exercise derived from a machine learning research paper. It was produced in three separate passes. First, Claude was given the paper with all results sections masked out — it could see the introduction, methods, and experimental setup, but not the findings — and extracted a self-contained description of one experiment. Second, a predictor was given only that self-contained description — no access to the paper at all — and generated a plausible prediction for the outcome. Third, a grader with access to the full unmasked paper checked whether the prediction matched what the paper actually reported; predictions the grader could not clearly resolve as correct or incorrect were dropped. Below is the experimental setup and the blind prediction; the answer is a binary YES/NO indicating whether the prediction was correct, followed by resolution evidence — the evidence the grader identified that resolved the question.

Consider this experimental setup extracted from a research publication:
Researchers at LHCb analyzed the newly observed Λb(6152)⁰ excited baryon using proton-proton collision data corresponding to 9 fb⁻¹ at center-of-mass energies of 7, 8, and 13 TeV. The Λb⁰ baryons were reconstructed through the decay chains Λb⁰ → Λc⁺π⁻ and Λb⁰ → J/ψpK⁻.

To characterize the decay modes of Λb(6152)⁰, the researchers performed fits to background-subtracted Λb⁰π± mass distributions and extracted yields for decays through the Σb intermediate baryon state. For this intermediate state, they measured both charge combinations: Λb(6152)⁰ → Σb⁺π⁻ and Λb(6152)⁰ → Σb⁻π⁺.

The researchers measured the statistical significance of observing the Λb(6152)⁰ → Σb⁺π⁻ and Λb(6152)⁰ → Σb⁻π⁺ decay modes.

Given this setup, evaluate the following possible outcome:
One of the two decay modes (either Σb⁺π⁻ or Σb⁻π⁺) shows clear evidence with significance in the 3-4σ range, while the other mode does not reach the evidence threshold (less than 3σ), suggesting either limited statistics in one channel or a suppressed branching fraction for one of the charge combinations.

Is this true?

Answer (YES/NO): NO